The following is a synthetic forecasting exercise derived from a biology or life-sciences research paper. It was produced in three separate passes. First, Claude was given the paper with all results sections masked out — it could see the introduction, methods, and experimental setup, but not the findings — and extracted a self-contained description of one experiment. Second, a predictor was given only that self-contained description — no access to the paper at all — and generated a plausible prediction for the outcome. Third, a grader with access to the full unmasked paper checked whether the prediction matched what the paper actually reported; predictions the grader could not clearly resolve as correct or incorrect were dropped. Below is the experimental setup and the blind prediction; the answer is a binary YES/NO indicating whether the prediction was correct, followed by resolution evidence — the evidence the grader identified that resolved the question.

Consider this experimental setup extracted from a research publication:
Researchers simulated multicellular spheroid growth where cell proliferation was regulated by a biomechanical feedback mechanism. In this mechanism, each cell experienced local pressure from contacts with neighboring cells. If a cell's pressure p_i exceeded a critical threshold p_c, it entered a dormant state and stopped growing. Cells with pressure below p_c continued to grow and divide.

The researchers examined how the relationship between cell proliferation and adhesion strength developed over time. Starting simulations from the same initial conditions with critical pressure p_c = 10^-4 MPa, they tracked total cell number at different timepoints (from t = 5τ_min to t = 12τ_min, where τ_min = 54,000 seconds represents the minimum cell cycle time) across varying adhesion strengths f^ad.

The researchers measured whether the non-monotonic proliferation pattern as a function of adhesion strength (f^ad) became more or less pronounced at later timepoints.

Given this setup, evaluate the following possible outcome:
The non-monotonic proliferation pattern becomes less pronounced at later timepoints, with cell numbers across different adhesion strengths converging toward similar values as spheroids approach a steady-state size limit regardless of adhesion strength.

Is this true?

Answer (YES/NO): NO